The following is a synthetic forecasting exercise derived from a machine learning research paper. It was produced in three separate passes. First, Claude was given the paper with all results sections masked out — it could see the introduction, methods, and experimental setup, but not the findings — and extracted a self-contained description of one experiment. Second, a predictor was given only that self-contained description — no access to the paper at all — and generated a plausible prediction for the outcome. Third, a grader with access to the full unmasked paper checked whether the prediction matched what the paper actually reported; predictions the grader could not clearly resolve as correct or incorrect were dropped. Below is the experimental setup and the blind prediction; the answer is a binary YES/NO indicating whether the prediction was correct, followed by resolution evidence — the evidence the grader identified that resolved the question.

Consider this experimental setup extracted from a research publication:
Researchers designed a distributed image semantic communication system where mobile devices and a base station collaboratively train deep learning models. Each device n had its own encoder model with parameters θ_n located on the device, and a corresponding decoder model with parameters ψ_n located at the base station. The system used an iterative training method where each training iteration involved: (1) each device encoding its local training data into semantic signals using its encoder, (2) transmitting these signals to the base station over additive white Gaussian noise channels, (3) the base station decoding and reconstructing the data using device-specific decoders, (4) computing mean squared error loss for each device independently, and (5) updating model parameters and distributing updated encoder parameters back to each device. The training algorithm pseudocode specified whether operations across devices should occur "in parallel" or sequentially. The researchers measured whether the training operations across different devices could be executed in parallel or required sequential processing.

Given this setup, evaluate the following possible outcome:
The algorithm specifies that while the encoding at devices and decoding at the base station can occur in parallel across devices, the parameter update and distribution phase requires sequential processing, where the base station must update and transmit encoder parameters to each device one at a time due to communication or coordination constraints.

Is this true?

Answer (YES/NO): NO